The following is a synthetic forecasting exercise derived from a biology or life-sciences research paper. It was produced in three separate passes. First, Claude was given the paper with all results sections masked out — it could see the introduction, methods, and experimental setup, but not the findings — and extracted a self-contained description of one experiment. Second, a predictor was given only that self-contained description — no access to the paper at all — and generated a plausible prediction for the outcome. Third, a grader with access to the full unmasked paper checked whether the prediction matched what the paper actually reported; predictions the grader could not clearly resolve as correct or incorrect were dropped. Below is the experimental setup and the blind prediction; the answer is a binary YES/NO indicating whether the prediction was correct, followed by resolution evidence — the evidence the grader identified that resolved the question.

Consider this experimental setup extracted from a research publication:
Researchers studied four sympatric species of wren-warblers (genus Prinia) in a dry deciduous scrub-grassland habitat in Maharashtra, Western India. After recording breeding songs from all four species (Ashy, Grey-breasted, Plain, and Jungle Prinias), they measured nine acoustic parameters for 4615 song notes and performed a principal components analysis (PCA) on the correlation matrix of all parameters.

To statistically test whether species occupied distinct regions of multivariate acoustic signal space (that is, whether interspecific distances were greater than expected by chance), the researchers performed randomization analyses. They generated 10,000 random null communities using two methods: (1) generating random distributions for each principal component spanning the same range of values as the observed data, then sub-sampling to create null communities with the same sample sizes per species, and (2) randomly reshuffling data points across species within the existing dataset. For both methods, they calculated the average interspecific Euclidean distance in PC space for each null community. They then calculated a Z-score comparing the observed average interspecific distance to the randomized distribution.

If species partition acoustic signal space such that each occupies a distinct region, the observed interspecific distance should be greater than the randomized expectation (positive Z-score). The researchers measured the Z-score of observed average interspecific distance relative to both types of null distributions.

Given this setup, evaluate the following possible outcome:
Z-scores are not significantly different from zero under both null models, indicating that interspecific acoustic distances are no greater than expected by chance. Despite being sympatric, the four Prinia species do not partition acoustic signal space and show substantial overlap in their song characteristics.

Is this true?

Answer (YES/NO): NO